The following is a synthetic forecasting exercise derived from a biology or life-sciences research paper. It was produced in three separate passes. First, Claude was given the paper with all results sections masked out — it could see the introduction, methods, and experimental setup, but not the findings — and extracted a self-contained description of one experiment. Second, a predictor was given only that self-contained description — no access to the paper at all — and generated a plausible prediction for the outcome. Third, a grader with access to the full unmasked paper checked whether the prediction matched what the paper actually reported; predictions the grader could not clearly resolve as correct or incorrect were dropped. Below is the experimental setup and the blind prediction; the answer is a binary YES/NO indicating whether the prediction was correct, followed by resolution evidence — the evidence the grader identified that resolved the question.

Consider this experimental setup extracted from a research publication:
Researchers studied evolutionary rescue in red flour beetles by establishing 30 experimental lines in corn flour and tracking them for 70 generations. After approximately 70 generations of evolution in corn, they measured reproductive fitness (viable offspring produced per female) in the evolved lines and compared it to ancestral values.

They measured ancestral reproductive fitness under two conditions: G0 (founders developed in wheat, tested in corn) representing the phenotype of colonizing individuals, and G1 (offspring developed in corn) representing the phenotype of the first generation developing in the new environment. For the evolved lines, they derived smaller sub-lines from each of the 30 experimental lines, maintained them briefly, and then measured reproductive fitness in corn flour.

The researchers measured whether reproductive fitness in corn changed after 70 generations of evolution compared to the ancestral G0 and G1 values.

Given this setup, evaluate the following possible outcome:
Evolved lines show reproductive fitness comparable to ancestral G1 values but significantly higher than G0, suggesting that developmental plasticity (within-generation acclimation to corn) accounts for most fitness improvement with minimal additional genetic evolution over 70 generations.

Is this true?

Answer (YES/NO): NO